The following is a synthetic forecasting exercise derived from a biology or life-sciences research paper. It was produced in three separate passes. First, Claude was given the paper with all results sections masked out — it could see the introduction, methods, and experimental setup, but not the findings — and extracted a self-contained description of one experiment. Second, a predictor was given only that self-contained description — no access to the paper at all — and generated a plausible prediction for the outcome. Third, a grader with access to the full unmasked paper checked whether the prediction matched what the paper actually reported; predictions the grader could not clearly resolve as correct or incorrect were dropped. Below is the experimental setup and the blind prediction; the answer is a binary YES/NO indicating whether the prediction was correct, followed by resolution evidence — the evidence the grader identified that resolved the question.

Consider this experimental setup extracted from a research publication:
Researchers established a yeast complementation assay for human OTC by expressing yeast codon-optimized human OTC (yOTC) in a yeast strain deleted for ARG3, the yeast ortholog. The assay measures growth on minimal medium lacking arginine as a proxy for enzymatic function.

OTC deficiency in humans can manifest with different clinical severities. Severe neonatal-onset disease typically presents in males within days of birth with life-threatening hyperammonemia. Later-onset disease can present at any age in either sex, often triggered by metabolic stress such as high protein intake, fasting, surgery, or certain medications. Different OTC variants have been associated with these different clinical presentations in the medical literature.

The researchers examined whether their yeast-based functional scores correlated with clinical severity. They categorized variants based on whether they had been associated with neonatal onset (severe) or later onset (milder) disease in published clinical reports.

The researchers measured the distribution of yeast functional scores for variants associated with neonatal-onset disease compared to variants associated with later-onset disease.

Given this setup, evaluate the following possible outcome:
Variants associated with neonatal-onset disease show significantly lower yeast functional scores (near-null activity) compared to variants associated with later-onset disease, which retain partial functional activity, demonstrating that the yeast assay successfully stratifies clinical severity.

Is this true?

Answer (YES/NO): YES